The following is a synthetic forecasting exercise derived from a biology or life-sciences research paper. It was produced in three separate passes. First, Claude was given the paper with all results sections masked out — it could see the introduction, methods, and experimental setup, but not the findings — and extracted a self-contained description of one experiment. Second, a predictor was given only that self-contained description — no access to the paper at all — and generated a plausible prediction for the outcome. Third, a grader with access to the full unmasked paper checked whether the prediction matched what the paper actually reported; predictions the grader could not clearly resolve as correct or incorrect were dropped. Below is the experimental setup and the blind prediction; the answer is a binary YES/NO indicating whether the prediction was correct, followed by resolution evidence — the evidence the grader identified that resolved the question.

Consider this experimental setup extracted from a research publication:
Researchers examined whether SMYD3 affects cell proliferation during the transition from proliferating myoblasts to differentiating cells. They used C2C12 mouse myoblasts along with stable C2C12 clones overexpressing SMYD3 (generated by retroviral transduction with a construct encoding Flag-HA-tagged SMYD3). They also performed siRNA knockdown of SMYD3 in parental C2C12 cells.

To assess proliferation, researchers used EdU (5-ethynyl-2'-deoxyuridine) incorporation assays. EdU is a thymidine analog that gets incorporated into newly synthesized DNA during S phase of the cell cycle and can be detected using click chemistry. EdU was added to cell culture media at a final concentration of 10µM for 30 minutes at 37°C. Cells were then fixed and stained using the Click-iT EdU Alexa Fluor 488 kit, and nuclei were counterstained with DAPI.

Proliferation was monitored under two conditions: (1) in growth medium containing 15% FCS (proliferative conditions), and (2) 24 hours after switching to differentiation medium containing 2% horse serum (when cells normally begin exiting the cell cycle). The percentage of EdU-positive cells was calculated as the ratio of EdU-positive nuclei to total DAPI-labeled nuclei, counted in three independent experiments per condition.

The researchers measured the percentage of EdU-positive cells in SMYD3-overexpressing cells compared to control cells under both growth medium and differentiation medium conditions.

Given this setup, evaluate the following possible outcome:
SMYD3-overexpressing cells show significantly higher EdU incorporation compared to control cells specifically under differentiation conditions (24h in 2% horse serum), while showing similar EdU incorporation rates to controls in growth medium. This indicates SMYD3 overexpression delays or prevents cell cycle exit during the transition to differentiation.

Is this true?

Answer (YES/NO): NO